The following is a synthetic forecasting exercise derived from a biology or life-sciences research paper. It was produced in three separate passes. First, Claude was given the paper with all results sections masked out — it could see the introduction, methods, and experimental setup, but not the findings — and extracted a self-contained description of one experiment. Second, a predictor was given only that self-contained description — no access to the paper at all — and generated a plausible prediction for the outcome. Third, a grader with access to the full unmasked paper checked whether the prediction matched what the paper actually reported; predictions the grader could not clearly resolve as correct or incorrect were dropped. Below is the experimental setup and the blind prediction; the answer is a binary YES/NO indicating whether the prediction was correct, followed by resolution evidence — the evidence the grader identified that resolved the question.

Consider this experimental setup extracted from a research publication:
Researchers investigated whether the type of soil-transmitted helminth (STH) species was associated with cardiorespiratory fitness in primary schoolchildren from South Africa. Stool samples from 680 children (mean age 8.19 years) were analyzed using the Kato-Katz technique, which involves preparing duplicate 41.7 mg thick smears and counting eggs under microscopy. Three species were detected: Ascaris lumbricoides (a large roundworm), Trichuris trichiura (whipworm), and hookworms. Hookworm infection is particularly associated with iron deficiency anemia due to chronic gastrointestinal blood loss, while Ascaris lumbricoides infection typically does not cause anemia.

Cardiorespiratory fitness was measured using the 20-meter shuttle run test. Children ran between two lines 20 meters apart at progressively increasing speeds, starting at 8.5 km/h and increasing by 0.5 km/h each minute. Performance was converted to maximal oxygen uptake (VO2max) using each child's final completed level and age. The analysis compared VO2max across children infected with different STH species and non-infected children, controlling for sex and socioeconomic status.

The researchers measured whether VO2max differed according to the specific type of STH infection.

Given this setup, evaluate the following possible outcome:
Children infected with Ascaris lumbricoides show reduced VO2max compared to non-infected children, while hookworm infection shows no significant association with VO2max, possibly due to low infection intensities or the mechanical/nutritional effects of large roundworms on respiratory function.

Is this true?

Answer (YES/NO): NO